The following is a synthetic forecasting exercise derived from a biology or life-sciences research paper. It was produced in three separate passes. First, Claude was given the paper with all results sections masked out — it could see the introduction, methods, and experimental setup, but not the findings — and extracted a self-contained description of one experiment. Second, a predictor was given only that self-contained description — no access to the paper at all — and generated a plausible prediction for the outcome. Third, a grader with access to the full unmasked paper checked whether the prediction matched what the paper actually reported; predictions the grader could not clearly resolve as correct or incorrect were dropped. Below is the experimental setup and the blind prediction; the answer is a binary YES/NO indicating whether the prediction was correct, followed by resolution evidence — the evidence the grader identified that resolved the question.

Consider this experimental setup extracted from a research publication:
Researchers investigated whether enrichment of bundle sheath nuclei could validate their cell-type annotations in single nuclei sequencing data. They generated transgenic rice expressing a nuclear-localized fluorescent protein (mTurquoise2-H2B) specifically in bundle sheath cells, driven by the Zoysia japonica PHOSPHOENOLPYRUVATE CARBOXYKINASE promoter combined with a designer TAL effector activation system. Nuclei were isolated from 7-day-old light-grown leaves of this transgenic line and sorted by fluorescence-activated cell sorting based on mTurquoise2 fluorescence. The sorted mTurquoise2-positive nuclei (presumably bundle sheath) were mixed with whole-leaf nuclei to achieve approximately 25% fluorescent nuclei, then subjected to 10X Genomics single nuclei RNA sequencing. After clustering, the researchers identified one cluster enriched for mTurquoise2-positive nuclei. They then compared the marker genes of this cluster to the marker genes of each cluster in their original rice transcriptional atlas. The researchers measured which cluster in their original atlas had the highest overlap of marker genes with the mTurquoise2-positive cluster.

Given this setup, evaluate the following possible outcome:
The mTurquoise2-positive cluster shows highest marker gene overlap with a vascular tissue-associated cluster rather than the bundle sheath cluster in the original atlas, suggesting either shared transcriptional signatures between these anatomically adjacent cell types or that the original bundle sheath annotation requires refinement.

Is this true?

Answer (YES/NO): NO